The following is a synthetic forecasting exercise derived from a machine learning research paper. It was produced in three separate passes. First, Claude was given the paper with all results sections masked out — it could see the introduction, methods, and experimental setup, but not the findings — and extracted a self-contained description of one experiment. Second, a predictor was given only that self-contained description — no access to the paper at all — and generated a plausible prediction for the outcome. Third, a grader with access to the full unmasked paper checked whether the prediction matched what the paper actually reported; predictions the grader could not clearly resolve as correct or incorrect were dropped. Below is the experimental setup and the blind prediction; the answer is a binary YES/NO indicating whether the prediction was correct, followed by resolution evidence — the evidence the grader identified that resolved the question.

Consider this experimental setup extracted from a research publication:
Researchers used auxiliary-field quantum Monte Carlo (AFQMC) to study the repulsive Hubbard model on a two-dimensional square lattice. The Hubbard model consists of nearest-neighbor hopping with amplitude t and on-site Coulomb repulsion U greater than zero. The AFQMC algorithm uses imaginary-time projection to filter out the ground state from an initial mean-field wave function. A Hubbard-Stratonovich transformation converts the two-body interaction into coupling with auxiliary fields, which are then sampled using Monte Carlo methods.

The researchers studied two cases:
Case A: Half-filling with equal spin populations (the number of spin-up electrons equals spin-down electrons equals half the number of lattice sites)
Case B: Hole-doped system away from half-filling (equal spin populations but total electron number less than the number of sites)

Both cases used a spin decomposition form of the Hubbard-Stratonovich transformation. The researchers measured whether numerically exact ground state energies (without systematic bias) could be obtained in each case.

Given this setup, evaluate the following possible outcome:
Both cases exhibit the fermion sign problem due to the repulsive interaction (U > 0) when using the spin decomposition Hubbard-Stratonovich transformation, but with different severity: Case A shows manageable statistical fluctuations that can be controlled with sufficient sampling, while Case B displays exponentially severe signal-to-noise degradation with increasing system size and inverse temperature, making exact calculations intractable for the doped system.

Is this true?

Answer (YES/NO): NO